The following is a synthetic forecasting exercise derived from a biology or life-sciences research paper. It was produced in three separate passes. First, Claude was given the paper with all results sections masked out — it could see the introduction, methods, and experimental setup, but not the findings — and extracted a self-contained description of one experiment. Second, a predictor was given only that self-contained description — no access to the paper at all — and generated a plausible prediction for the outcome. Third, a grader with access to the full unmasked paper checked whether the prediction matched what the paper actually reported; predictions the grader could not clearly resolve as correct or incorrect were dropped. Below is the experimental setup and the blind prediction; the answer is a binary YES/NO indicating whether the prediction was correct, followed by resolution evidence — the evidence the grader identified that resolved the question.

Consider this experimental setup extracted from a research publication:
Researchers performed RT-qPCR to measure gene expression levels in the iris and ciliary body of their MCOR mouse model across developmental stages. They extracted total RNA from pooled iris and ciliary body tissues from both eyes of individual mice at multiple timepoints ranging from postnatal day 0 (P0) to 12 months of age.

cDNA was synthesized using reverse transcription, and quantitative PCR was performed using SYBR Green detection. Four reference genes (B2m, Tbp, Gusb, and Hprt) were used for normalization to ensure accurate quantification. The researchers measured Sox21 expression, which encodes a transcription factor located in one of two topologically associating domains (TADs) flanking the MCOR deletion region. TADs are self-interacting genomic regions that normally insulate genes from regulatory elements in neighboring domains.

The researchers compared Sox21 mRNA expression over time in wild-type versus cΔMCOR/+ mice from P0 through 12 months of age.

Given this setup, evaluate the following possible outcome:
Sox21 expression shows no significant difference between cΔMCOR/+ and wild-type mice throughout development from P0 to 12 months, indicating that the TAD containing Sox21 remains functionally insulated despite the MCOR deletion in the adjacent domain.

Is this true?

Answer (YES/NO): NO